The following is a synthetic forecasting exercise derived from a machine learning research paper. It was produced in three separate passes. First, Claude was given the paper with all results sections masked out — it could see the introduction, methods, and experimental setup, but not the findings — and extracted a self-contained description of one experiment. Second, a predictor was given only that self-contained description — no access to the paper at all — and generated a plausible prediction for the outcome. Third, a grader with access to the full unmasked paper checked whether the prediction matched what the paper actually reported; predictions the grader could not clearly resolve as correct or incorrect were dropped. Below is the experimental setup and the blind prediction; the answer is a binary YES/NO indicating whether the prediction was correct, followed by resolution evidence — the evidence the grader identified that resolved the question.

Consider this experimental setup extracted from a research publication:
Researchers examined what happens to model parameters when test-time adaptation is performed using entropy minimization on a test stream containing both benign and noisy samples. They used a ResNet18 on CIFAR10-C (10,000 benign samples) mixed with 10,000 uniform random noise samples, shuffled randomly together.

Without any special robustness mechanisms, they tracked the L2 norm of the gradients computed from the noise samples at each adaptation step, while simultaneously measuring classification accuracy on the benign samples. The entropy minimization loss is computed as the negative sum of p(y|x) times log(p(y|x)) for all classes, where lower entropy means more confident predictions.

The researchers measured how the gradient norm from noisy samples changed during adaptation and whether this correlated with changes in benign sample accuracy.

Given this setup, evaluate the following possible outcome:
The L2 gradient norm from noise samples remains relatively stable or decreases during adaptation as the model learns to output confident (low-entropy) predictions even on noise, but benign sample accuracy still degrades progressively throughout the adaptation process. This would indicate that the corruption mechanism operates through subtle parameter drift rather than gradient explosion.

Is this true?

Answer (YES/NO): YES